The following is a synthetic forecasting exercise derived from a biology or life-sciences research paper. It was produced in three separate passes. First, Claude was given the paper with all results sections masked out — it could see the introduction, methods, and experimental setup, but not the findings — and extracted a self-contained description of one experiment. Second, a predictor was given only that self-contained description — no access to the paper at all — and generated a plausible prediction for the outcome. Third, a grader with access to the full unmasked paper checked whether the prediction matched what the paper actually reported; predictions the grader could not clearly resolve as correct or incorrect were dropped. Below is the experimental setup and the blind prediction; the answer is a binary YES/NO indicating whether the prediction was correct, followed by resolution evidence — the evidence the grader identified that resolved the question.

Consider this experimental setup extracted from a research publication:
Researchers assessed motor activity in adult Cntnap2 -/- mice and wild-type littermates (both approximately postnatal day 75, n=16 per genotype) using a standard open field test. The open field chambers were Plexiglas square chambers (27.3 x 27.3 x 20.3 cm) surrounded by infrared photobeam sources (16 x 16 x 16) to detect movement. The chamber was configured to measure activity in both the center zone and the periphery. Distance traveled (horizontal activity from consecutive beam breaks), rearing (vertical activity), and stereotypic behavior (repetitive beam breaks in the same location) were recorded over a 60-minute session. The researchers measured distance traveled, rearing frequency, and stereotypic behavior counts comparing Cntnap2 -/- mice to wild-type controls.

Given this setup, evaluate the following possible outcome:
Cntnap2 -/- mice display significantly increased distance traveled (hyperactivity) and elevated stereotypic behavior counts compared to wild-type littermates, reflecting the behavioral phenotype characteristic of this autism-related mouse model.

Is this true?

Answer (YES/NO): NO